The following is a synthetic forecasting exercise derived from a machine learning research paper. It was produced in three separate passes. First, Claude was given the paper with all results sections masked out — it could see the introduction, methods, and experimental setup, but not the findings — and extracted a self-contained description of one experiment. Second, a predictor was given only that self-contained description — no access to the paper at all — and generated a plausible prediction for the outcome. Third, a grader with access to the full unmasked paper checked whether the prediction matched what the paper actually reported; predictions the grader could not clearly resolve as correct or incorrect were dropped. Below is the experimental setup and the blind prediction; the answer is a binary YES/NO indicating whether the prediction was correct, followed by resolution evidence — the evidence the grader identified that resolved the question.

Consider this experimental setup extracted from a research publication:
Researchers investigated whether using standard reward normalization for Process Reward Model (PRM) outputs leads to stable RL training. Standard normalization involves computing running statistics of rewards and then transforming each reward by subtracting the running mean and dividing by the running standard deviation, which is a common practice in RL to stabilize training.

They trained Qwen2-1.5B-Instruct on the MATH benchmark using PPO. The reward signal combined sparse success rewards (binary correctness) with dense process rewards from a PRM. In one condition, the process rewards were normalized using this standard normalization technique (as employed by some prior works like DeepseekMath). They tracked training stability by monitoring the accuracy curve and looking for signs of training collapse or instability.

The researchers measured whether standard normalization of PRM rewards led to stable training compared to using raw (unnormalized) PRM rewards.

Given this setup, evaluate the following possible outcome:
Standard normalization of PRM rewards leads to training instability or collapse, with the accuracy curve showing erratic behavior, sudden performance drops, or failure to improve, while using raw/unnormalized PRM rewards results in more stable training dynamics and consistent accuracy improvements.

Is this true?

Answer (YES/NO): NO